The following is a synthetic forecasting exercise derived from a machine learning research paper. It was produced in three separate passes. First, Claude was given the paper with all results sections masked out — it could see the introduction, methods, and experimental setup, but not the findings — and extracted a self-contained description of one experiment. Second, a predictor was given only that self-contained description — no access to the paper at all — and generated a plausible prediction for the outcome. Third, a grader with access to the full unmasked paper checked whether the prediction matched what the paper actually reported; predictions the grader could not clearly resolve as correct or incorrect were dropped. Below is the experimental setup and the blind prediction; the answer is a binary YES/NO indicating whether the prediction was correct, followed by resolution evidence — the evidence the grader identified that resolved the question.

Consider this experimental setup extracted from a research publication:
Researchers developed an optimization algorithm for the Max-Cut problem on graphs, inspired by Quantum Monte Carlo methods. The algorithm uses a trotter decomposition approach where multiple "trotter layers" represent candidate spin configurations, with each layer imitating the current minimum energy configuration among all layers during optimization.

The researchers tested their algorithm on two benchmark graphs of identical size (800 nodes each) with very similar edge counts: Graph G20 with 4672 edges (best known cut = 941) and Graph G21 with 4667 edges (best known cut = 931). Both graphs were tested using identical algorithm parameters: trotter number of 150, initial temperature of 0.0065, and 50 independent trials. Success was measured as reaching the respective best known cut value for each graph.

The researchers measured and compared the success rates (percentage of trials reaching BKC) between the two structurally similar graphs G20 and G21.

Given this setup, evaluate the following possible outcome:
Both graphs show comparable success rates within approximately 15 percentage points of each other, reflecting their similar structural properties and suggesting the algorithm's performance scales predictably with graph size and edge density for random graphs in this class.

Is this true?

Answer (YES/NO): NO